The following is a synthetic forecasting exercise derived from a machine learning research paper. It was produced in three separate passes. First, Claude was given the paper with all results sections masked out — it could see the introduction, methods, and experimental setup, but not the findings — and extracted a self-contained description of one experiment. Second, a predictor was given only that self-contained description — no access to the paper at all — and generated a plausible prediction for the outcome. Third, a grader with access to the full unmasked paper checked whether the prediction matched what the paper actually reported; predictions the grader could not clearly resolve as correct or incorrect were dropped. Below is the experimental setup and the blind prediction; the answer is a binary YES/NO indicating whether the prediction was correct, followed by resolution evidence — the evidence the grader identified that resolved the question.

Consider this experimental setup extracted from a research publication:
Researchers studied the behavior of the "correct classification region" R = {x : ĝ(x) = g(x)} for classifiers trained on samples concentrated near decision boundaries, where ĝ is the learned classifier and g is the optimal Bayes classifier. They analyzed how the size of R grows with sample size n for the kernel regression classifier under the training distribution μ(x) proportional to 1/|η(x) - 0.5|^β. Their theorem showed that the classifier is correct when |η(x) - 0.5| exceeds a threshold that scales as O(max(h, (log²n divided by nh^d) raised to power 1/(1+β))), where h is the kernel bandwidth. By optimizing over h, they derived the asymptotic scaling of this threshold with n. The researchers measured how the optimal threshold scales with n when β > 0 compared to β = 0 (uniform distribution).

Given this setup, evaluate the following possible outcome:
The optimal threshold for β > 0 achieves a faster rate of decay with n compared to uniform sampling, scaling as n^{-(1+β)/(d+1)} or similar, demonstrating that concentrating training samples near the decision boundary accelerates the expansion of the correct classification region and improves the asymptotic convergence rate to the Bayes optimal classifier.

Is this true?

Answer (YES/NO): NO